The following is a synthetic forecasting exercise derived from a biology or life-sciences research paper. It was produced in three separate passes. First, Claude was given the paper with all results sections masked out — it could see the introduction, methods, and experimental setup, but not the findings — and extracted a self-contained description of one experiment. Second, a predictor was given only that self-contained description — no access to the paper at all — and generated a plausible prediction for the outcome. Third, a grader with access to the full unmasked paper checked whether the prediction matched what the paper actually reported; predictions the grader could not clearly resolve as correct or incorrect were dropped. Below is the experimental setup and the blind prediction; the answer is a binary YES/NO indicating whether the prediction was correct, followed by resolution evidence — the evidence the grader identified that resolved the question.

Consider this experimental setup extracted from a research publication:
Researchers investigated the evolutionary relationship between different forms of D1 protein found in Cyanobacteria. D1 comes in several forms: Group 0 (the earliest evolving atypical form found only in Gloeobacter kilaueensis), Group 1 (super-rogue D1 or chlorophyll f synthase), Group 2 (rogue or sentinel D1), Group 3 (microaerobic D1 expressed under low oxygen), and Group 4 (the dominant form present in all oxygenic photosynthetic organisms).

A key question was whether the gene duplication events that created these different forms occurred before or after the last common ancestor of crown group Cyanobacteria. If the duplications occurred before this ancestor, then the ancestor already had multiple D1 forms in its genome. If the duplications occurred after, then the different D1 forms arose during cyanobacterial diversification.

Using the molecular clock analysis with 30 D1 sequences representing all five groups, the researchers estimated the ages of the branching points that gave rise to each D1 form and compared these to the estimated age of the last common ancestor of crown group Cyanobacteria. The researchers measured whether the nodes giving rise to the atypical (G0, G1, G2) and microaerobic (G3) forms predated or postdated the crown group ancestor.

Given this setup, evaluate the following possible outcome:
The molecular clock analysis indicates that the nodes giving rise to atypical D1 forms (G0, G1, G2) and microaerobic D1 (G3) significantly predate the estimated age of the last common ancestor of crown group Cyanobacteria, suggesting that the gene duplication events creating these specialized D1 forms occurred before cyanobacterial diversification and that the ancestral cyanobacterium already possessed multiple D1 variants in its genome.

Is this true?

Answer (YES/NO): YES